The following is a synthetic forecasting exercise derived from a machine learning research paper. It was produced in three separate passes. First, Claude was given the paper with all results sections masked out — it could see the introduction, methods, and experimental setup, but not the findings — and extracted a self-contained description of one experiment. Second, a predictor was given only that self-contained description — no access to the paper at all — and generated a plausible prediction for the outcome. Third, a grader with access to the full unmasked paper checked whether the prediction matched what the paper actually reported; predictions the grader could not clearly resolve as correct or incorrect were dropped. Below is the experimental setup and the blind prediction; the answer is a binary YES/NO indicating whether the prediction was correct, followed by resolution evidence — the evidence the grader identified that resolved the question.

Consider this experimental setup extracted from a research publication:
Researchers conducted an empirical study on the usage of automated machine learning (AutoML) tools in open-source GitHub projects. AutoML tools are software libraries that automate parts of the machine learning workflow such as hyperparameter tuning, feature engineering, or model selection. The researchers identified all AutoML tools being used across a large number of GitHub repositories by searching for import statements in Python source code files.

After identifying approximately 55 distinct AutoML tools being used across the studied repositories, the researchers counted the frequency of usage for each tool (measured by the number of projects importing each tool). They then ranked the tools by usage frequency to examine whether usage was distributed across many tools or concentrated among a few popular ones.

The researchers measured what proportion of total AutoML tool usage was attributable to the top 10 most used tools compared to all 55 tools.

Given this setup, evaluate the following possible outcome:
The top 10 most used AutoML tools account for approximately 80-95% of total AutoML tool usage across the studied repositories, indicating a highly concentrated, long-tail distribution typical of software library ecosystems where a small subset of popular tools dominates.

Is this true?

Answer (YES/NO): NO